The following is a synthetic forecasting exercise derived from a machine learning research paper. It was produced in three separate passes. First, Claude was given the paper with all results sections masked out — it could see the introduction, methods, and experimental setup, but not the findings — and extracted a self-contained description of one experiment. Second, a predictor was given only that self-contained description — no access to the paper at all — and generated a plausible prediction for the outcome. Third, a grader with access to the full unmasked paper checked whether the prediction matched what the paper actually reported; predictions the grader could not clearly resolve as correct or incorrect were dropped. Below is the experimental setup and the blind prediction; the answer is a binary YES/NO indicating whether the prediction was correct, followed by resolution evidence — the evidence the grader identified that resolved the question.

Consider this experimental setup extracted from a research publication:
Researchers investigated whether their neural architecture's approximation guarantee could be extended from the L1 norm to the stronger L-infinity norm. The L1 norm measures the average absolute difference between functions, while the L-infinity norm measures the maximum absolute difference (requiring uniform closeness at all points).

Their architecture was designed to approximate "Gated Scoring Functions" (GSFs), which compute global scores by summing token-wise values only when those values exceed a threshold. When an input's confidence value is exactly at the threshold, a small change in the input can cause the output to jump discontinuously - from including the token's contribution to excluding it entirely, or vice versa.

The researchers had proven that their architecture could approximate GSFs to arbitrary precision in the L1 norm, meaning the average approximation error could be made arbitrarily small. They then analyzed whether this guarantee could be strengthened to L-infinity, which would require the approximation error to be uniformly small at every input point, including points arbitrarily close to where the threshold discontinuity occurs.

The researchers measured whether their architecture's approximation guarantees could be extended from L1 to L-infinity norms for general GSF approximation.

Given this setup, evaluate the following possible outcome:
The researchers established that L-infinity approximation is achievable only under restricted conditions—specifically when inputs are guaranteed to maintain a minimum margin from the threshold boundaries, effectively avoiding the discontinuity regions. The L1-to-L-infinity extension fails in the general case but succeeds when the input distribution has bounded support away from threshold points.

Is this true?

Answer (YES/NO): NO